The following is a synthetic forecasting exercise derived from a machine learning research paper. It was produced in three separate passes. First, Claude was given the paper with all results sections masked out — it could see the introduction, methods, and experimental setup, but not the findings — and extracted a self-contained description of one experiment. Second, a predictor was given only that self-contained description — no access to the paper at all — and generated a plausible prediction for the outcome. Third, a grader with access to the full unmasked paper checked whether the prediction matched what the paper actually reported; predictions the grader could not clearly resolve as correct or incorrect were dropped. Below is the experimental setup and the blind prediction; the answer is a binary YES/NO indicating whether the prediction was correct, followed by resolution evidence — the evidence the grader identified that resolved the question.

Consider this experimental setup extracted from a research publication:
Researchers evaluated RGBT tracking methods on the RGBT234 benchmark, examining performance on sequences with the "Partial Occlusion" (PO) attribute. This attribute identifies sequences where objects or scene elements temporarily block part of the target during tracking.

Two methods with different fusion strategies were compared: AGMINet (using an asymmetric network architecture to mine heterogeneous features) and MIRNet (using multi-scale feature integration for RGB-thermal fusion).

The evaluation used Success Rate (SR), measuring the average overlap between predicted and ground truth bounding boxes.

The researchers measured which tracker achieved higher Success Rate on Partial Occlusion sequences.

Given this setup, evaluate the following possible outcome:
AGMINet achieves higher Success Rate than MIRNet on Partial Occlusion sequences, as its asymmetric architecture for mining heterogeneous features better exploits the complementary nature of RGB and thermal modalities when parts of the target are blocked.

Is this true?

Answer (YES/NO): YES